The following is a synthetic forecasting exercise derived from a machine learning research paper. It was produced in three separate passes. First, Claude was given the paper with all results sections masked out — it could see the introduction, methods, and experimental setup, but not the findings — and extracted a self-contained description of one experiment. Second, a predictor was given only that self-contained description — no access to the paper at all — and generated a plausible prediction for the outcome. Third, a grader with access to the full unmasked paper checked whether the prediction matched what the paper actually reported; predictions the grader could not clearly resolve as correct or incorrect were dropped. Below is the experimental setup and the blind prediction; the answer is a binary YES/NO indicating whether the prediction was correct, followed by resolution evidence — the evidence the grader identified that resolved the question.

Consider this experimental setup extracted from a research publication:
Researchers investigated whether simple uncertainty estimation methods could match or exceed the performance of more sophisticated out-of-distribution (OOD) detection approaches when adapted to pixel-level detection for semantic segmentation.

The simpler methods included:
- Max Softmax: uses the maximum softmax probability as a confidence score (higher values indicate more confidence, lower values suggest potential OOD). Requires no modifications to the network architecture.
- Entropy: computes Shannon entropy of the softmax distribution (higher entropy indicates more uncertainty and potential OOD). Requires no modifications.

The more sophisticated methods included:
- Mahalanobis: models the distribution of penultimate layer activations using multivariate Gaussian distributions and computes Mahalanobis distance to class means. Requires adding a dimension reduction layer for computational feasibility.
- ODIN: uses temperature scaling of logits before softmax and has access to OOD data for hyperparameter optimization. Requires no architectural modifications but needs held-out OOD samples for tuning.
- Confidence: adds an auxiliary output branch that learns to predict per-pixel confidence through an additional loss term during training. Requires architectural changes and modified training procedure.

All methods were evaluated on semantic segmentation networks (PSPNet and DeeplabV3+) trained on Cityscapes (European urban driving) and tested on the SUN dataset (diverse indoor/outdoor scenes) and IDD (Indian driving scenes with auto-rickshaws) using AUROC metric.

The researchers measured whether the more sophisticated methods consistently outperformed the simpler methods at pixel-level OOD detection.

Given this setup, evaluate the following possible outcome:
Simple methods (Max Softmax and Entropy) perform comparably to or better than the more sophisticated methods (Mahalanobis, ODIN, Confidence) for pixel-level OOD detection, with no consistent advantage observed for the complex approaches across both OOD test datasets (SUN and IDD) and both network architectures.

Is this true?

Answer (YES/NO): NO